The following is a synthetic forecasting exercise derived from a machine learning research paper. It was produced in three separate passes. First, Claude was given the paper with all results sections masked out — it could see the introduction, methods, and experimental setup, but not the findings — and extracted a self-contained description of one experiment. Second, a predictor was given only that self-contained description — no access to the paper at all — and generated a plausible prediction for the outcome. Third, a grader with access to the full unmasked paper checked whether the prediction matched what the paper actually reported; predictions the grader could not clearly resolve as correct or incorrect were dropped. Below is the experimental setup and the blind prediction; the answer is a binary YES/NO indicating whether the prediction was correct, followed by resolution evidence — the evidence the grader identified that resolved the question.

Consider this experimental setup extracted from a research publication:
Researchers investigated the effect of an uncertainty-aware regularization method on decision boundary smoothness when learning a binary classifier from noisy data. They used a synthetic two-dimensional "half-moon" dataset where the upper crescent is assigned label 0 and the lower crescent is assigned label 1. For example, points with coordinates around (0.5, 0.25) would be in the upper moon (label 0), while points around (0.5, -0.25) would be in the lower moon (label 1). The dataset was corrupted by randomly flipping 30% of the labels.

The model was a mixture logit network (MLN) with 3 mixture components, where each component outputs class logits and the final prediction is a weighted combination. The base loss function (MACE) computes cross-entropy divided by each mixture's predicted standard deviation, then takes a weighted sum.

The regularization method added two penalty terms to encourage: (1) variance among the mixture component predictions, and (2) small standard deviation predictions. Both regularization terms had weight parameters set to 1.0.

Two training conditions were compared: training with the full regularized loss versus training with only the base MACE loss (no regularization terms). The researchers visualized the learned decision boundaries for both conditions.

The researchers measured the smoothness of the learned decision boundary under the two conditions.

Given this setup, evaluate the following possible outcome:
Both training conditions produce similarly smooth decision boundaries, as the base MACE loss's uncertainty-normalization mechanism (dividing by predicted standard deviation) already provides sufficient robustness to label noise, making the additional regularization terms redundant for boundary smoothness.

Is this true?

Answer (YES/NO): NO